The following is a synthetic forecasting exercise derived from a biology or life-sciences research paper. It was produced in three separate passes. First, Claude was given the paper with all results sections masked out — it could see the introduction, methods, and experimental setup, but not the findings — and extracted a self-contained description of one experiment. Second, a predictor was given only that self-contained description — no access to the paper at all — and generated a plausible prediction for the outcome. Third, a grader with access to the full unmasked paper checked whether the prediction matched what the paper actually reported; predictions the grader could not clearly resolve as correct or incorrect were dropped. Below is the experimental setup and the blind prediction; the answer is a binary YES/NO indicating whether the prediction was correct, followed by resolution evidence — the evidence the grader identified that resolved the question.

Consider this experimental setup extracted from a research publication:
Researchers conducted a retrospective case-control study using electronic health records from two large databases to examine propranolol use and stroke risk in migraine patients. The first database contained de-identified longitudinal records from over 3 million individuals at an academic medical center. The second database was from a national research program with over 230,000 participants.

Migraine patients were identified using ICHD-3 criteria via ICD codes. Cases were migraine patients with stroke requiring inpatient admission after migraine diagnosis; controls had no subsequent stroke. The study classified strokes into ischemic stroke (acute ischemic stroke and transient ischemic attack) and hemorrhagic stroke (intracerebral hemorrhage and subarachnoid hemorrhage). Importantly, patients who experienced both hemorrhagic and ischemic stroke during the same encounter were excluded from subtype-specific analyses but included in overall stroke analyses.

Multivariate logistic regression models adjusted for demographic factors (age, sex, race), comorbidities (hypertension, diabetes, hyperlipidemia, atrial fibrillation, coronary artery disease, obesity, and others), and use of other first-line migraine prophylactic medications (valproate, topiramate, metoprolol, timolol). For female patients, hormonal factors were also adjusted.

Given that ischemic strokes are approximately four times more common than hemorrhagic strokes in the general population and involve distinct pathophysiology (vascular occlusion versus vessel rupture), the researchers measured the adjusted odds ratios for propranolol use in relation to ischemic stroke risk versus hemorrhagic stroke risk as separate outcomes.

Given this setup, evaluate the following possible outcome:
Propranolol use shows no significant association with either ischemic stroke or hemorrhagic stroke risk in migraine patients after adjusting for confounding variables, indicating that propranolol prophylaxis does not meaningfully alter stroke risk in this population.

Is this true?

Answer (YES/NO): NO